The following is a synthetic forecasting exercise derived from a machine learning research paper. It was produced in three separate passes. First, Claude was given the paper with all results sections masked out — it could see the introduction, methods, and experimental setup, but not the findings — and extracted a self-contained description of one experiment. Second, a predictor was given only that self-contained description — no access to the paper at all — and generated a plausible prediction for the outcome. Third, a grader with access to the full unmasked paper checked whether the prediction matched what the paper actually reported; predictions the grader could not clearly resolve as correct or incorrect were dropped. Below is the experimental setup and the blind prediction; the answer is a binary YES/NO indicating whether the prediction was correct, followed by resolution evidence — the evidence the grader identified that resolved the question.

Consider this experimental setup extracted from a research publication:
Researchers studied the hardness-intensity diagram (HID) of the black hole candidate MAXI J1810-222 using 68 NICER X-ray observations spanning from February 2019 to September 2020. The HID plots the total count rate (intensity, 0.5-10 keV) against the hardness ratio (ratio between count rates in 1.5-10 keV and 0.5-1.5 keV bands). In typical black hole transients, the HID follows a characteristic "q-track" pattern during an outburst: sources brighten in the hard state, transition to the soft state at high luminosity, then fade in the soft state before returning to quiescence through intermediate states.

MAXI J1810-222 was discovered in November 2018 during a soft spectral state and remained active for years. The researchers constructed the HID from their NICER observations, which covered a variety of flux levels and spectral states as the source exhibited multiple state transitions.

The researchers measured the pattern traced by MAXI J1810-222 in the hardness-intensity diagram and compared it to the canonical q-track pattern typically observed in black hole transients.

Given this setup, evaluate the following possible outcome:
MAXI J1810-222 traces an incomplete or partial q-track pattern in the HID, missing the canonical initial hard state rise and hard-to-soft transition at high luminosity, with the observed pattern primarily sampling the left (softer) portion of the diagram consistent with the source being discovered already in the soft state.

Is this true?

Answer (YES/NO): NO